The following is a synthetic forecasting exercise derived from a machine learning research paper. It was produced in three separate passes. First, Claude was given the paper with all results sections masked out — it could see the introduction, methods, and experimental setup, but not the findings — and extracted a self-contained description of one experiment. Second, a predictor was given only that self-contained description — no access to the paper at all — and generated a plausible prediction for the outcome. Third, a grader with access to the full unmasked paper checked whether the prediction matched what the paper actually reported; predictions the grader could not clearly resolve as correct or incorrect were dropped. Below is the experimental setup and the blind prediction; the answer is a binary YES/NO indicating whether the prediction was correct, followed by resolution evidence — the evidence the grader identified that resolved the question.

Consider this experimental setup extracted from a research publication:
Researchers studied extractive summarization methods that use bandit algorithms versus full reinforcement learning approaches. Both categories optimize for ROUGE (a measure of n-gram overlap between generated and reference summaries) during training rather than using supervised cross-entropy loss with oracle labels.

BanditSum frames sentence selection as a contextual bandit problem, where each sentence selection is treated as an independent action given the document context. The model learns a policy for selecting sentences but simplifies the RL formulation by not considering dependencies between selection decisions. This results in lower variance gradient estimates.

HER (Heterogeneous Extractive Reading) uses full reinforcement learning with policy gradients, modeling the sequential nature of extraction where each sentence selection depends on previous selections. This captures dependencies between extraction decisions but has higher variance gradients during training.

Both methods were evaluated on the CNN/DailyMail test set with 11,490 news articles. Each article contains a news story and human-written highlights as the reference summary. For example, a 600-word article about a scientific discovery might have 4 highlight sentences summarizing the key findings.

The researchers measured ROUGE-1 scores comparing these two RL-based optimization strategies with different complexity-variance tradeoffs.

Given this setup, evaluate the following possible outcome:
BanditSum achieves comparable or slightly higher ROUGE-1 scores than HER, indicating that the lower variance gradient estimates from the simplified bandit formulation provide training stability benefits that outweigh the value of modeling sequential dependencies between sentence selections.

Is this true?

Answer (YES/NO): NO